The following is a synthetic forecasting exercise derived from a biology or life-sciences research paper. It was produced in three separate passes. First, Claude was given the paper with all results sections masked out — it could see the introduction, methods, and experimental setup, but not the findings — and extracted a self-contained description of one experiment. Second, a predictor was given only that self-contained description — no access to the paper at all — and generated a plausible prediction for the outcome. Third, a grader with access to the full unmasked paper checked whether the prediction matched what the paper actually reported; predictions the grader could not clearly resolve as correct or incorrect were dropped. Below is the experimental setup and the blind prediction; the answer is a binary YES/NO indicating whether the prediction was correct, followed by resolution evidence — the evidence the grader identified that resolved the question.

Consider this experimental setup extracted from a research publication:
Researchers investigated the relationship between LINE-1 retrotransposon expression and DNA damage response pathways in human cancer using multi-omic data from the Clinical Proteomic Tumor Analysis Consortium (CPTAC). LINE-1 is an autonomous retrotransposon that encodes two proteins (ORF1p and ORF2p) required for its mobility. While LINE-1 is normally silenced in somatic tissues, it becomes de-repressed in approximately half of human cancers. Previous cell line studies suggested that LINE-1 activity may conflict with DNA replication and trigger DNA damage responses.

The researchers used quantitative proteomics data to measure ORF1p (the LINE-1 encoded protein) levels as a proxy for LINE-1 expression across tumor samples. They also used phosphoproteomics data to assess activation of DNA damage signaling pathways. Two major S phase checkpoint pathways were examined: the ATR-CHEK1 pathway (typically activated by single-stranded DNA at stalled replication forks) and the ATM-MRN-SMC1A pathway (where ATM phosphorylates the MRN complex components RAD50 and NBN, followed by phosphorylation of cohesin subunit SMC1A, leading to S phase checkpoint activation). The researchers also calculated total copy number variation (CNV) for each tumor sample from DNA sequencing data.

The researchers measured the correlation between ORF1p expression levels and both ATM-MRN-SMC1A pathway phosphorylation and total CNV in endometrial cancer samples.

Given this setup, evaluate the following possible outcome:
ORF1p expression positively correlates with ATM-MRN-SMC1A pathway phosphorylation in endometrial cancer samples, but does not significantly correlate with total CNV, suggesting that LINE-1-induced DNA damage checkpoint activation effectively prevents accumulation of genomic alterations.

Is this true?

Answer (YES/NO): NO